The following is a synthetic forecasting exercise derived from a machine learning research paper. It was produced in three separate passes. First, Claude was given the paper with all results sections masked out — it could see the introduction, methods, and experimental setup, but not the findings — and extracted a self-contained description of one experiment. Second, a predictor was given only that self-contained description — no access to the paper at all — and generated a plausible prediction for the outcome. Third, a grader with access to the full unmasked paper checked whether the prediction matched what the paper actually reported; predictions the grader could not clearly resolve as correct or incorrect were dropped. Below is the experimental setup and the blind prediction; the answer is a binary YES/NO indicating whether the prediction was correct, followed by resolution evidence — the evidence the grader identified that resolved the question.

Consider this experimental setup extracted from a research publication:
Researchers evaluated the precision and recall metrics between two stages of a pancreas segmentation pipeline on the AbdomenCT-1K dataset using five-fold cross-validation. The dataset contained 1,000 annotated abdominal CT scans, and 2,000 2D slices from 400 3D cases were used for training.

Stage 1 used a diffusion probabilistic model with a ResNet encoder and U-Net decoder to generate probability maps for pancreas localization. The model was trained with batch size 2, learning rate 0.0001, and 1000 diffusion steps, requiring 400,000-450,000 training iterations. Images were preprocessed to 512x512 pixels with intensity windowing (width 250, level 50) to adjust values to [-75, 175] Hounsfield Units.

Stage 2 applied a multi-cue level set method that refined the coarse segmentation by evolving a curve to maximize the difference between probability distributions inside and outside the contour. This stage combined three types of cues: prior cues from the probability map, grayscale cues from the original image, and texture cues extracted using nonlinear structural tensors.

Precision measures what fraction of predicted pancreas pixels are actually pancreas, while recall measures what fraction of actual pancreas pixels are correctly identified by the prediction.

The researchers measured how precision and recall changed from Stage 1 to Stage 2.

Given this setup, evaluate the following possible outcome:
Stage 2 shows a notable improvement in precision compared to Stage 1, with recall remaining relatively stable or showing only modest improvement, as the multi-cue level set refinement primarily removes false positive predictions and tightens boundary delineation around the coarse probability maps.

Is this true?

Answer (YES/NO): NO